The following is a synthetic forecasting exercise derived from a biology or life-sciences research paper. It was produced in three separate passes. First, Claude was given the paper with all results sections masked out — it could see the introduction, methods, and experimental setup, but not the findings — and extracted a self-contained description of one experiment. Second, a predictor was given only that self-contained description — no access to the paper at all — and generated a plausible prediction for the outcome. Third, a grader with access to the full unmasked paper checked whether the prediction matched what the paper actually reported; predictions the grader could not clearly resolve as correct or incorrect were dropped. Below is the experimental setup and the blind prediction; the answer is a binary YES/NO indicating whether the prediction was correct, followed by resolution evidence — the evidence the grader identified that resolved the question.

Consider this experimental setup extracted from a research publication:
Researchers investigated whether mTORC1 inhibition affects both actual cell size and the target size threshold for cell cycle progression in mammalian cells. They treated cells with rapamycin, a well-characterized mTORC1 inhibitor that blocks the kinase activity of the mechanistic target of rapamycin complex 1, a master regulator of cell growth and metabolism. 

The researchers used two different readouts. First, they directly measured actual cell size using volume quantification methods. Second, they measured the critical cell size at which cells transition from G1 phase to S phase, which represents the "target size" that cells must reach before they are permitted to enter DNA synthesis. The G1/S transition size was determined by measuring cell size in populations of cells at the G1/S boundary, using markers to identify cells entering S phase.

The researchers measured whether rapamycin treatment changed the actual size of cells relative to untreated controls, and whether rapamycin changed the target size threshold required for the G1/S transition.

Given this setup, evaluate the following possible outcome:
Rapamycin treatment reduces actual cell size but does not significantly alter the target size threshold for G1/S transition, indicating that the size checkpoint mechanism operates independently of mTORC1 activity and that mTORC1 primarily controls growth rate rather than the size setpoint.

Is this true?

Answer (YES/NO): YES